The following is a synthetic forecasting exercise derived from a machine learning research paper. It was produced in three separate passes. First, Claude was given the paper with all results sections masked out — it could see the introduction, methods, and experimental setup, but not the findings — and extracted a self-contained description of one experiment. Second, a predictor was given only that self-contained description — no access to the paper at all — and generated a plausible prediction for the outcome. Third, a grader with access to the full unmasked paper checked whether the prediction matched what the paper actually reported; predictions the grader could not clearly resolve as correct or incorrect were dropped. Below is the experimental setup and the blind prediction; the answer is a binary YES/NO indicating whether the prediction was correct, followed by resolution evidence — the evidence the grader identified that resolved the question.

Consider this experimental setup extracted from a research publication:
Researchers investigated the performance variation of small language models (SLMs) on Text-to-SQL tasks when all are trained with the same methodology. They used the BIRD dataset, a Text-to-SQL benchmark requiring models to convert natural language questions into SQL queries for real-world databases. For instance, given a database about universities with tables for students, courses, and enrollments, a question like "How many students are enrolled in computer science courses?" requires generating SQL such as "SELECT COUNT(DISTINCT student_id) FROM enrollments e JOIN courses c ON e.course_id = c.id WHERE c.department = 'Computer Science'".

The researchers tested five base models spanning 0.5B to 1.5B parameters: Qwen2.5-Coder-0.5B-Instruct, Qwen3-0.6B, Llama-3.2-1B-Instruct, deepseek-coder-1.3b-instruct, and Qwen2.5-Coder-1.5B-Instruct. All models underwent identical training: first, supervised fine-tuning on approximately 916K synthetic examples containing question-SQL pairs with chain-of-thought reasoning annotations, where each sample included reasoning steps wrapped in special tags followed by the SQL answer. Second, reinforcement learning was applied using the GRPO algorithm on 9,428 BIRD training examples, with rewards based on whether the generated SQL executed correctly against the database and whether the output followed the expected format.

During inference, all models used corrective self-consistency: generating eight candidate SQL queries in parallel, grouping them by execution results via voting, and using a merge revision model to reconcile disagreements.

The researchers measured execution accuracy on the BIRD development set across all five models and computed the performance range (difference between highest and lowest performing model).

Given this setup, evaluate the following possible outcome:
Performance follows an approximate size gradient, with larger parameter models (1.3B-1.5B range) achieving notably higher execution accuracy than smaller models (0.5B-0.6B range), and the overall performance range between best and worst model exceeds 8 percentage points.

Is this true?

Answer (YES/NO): YES